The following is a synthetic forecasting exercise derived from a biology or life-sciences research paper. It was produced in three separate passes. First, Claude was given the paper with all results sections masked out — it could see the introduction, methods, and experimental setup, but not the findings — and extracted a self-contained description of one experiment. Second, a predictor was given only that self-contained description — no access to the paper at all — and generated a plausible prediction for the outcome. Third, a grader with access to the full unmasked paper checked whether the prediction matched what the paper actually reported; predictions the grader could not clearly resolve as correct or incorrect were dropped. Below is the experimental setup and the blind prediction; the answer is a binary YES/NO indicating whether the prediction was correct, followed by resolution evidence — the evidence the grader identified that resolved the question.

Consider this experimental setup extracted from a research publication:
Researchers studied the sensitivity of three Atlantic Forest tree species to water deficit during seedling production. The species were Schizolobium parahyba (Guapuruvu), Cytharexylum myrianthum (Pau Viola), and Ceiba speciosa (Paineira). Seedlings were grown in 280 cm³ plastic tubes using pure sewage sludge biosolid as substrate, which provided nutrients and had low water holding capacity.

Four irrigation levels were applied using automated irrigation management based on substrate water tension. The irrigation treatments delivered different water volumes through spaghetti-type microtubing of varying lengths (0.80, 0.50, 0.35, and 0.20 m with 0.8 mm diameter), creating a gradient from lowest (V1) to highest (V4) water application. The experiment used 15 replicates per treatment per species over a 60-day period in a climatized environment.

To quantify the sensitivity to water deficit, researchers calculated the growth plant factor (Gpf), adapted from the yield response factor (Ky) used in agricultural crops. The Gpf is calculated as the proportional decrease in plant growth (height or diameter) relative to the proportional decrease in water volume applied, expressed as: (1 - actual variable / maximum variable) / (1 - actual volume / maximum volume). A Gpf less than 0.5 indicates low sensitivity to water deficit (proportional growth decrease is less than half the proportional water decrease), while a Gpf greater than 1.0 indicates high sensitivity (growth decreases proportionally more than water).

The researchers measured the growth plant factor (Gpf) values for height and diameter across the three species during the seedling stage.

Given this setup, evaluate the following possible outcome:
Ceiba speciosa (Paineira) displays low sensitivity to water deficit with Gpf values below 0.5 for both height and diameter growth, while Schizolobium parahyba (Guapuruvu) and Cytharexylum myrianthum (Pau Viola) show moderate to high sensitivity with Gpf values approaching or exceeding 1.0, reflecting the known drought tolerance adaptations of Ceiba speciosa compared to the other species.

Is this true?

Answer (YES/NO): NO